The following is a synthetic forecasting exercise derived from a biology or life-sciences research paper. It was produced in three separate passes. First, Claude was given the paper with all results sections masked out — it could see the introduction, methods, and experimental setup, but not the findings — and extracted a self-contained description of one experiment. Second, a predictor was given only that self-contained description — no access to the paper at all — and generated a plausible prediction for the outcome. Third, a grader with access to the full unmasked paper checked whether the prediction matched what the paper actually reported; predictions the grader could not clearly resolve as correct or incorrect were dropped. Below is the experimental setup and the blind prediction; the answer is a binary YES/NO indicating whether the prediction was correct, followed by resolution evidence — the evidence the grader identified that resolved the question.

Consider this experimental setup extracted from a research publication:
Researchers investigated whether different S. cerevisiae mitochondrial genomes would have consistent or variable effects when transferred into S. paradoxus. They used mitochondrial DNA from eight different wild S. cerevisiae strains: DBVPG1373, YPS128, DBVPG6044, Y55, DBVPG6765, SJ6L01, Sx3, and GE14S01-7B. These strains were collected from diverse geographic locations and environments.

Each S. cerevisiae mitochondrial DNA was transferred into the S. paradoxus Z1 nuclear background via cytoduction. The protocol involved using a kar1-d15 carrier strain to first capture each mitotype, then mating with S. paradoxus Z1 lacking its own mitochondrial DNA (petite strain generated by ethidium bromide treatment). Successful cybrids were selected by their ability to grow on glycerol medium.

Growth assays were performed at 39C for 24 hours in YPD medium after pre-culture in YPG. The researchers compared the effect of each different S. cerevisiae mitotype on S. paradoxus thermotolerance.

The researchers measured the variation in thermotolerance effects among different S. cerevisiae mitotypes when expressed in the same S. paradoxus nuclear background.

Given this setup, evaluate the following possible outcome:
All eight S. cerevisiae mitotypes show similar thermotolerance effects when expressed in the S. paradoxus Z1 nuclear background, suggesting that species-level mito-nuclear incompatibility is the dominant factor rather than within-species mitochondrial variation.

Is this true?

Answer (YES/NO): NO